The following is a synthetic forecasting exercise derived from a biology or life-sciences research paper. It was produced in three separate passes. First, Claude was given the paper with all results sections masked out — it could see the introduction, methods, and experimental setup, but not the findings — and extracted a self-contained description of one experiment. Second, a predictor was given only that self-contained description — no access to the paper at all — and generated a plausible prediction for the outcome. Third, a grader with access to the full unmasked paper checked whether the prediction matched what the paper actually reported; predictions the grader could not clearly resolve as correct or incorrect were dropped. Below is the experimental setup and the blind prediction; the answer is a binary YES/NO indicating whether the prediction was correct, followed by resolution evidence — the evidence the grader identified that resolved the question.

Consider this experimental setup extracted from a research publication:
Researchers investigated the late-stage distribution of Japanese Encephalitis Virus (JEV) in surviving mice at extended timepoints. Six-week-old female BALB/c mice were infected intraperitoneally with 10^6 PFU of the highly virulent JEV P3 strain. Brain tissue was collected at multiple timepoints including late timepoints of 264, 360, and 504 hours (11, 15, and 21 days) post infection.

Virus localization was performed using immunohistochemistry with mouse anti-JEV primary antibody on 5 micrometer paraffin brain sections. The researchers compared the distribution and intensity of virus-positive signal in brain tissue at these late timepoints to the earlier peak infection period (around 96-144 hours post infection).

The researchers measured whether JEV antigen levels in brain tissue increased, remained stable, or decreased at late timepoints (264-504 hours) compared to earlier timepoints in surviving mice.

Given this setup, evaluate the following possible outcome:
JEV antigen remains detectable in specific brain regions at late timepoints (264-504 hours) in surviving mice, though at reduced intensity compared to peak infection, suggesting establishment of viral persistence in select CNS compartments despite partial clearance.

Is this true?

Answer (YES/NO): NO